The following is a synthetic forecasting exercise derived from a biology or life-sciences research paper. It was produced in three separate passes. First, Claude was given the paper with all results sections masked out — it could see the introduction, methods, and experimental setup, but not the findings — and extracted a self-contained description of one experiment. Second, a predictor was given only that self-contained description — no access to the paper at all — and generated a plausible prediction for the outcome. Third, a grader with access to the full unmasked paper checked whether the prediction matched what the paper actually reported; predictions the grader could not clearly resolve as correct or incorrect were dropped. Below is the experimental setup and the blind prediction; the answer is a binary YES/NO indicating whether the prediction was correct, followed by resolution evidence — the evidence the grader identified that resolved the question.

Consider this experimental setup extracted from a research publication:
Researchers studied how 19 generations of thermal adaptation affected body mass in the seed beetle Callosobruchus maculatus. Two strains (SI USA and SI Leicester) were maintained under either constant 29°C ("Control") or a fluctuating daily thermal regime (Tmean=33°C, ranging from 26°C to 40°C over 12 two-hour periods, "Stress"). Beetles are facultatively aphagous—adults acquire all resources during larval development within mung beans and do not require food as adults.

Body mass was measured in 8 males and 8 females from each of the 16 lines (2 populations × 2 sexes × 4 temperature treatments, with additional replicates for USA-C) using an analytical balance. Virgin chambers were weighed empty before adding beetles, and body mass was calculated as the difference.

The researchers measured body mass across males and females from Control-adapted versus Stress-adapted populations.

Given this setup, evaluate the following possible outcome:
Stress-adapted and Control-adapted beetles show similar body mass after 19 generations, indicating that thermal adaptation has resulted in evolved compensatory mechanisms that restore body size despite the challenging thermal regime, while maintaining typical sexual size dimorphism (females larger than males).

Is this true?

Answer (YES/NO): NO